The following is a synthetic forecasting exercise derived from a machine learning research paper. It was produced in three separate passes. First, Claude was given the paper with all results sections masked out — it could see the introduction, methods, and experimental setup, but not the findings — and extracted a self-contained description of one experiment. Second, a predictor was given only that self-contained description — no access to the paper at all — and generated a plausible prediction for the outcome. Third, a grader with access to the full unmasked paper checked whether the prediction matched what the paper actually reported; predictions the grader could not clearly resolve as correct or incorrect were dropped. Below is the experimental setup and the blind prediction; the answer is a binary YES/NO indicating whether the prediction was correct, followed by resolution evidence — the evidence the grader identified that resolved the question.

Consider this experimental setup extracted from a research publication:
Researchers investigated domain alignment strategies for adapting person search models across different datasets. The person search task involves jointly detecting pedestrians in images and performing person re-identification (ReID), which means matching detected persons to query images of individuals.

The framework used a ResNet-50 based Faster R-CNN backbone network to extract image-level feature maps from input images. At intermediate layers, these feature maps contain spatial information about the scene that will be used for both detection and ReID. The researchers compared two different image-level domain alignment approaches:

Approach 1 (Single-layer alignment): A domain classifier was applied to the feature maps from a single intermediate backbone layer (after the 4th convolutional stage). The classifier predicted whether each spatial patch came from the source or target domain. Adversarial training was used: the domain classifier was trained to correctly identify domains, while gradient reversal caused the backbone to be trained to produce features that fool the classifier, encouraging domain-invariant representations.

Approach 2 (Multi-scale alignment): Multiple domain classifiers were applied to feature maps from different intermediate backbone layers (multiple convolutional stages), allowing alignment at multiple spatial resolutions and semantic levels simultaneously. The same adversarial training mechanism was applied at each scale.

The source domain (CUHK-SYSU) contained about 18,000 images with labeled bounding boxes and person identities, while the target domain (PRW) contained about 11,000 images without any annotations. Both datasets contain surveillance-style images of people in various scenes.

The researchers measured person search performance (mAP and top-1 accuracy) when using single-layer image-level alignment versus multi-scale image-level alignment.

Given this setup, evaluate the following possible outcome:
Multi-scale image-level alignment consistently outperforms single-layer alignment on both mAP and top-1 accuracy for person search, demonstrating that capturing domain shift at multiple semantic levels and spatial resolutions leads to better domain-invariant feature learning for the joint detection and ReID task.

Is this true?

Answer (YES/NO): NO